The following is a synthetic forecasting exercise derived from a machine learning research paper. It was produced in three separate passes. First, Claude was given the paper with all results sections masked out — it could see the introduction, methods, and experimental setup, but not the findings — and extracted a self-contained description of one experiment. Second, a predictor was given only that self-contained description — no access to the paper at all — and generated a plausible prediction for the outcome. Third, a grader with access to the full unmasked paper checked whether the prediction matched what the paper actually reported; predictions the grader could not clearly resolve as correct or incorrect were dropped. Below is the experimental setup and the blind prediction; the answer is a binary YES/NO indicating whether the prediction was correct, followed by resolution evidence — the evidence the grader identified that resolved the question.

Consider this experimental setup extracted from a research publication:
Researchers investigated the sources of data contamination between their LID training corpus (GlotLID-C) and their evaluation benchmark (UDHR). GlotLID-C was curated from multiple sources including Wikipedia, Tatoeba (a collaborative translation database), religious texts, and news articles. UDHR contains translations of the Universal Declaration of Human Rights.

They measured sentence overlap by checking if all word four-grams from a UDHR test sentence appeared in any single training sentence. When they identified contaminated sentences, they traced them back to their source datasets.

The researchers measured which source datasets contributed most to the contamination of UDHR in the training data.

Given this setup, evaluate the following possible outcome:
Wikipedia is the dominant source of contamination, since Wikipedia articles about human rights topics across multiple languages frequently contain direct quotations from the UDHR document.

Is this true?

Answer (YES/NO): NO